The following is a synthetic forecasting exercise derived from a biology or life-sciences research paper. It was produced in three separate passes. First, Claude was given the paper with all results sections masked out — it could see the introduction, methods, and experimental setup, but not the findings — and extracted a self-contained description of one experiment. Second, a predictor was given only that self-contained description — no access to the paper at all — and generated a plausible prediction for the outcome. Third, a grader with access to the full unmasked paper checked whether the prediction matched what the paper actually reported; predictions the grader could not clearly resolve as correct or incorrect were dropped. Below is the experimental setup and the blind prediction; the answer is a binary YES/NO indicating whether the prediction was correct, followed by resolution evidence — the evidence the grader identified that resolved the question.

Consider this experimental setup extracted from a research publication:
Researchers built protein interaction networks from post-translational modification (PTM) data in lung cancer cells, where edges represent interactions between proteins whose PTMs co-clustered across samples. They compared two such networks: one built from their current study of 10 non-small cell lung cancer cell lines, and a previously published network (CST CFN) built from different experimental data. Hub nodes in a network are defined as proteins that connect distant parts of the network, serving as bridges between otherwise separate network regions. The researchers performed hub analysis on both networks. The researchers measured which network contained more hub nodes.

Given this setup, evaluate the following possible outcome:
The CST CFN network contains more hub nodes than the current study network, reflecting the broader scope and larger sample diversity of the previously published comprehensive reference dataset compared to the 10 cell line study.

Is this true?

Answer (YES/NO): YES